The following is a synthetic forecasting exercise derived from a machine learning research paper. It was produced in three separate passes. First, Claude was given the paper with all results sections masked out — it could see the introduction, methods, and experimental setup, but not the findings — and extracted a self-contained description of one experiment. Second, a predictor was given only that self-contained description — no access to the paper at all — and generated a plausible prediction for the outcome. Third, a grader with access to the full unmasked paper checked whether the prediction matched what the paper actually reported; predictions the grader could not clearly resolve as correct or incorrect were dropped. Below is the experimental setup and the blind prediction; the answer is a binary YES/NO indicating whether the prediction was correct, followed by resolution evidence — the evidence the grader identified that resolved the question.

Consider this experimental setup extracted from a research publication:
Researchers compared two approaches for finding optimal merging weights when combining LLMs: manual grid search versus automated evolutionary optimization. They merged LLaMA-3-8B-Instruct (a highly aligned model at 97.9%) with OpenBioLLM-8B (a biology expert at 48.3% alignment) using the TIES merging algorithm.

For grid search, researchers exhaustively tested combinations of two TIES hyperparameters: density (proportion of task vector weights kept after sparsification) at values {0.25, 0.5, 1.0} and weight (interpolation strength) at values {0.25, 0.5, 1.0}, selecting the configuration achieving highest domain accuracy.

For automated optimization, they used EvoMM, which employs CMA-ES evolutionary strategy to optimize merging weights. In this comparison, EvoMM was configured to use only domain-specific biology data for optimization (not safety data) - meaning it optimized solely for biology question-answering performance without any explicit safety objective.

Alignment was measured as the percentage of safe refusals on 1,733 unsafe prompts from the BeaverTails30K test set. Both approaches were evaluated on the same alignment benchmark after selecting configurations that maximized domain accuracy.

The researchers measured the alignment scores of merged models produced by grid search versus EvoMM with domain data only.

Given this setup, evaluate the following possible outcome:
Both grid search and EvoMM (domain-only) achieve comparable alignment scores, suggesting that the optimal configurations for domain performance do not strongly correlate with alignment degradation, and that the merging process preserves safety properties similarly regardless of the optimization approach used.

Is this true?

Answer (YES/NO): NO